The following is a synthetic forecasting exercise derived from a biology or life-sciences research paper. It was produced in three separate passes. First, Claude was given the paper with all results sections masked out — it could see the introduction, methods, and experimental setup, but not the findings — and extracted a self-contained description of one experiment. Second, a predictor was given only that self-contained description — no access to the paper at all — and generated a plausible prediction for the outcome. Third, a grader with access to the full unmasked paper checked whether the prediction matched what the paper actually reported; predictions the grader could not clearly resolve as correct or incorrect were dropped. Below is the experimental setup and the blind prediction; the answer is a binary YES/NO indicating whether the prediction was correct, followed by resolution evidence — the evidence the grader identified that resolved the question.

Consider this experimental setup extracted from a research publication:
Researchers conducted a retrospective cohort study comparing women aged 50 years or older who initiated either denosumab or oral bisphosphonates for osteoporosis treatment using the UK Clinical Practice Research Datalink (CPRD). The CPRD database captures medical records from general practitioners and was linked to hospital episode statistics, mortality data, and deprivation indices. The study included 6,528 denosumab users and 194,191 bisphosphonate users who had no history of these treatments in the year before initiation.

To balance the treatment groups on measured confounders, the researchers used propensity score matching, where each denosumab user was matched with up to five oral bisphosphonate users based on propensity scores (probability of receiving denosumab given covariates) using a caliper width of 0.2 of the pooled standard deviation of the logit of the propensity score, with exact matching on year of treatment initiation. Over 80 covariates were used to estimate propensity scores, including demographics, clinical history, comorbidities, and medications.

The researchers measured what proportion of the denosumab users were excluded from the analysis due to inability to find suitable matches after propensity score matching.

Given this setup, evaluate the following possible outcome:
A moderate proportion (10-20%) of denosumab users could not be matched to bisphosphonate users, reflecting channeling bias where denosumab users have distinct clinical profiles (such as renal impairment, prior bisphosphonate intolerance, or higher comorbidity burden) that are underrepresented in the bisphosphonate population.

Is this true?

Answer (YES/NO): YES